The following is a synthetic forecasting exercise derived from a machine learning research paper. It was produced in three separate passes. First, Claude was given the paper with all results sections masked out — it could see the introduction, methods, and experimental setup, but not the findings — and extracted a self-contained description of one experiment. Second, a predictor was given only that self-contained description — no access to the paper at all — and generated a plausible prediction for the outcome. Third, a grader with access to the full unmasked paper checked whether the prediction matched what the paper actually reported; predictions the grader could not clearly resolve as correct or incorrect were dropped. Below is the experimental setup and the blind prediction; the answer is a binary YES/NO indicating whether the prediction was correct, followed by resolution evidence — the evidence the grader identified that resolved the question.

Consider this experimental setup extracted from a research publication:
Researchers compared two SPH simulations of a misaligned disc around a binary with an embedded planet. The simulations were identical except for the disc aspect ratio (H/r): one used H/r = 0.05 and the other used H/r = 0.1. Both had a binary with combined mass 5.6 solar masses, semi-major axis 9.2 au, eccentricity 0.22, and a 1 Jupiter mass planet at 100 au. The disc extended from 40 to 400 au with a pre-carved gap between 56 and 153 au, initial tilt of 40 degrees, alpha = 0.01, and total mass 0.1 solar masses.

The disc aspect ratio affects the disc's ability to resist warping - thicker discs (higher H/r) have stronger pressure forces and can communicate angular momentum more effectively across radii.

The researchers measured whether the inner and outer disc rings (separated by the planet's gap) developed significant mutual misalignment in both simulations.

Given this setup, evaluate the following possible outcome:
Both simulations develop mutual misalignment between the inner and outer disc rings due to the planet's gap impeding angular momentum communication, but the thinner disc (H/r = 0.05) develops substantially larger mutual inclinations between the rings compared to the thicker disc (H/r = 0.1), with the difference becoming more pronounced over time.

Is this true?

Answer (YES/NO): NO